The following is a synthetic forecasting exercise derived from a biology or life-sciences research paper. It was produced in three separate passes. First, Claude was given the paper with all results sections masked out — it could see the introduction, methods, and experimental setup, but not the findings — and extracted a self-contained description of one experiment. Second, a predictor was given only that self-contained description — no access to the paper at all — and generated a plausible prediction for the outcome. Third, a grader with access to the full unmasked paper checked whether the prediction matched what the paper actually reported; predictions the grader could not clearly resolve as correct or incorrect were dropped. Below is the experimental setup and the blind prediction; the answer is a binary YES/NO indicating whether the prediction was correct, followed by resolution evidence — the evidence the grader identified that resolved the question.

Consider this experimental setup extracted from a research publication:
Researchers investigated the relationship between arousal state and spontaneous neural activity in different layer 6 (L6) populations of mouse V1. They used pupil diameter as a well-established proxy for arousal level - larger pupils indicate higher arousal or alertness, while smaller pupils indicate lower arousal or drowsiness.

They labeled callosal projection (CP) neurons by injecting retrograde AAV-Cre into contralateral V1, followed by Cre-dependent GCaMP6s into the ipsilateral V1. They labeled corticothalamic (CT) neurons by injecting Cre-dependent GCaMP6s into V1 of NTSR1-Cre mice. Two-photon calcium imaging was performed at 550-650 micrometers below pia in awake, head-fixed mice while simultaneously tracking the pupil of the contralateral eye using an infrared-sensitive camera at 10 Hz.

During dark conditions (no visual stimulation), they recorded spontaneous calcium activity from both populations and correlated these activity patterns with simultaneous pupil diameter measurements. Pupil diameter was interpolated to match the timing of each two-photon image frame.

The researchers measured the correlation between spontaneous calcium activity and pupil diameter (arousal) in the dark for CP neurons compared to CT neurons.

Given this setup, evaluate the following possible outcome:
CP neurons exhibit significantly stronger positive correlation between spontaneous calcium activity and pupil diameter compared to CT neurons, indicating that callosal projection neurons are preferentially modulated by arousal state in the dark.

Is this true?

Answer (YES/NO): NO